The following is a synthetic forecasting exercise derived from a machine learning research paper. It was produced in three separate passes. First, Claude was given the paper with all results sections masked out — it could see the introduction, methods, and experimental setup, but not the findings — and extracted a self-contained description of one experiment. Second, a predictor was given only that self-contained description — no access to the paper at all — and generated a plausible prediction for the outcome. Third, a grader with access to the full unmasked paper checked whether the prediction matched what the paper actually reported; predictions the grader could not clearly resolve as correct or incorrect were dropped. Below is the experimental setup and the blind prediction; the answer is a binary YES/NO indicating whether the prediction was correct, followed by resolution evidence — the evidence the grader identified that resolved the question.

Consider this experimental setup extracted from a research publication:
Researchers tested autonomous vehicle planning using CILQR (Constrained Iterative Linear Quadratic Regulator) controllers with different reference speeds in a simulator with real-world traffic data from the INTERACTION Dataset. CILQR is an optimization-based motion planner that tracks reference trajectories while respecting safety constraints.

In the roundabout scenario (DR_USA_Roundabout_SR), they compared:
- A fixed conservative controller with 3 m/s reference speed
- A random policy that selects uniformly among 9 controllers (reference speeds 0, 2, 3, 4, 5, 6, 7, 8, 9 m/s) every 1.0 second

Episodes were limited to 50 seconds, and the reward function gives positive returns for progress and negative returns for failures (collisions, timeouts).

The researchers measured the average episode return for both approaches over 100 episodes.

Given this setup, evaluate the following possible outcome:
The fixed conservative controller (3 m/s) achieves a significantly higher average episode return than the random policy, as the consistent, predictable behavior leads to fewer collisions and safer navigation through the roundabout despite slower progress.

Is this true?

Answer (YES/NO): YES